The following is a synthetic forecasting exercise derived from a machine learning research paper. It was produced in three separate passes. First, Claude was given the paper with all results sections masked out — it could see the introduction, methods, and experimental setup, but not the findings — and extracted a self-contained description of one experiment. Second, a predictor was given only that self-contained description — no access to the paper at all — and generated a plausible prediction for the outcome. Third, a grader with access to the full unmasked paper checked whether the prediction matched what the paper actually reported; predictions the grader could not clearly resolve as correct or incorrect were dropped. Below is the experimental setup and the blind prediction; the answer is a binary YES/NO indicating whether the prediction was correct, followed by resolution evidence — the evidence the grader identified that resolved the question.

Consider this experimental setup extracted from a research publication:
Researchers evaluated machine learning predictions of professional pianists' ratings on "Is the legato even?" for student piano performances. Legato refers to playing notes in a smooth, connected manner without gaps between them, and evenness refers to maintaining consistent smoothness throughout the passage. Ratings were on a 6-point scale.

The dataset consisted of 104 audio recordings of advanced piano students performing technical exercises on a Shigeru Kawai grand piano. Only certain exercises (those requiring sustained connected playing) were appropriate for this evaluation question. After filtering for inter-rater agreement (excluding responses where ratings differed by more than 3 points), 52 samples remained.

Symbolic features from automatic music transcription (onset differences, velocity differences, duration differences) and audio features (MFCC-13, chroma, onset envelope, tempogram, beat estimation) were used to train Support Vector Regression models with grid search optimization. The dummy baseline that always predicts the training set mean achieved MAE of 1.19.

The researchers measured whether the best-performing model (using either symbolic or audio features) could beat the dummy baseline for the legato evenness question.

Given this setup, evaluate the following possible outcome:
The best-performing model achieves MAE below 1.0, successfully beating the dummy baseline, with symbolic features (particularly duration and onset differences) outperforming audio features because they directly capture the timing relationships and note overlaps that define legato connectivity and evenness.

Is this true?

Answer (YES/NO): NO